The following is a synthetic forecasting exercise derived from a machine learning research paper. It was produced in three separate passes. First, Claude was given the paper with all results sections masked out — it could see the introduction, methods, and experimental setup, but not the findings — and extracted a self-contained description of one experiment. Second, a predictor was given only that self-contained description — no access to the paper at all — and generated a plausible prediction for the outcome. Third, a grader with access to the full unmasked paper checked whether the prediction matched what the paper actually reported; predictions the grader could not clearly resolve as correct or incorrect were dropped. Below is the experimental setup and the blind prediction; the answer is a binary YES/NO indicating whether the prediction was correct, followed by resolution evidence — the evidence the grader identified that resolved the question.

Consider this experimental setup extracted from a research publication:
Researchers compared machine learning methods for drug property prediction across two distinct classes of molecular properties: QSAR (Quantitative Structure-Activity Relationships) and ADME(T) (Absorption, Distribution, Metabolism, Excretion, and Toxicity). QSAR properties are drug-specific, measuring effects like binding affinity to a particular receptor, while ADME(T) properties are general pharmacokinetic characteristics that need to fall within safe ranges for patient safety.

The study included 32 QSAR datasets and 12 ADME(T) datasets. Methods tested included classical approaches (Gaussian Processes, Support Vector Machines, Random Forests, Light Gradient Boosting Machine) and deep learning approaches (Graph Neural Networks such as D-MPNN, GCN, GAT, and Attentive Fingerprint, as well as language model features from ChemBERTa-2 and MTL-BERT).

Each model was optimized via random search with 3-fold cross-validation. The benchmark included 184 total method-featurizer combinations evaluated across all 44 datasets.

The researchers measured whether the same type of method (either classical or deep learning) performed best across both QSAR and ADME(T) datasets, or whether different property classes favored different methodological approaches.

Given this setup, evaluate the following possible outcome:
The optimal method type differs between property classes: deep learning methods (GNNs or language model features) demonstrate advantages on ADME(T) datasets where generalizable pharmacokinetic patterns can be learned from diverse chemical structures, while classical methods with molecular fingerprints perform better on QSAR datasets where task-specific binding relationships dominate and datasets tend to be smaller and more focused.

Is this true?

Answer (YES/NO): NO